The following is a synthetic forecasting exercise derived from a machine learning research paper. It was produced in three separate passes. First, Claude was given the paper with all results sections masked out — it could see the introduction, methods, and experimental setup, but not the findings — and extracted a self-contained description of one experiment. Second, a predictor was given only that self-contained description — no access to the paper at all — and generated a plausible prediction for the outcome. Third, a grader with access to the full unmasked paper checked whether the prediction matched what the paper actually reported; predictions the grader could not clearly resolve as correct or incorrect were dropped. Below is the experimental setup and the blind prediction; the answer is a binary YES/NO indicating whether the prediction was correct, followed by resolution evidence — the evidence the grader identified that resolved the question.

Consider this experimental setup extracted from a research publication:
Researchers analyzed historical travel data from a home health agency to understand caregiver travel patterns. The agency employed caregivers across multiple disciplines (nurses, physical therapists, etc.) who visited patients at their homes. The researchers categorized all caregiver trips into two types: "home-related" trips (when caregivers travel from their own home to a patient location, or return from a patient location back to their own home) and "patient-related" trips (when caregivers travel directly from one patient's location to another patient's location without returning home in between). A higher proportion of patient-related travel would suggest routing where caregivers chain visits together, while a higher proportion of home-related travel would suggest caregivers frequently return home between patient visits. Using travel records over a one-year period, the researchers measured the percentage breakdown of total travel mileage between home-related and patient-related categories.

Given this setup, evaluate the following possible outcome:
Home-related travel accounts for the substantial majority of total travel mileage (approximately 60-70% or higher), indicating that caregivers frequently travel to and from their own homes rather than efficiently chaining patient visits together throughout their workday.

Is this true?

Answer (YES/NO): NO